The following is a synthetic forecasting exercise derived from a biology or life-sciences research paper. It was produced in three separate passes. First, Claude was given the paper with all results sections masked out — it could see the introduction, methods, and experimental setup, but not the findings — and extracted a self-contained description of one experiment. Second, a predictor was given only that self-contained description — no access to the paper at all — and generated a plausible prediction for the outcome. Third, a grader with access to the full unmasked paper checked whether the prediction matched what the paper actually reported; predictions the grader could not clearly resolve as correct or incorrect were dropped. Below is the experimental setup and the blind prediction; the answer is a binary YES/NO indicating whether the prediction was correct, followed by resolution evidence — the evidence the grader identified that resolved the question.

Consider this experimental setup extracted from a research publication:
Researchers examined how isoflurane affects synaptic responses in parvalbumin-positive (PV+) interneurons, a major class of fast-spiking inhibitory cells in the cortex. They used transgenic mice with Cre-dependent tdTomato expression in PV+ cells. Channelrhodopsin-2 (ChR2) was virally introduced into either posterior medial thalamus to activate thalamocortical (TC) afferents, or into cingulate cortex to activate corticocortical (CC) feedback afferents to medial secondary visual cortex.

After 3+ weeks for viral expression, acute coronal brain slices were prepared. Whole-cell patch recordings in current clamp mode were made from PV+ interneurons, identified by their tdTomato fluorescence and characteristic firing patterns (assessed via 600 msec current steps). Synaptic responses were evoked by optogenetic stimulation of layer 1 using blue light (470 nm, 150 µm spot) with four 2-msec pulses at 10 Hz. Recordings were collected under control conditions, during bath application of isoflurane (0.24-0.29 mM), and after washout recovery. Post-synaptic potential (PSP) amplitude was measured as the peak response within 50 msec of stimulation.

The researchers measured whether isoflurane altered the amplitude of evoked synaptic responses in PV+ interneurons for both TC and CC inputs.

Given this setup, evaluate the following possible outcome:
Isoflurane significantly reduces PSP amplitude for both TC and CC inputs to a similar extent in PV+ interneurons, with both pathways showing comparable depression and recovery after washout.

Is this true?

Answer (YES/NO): NO